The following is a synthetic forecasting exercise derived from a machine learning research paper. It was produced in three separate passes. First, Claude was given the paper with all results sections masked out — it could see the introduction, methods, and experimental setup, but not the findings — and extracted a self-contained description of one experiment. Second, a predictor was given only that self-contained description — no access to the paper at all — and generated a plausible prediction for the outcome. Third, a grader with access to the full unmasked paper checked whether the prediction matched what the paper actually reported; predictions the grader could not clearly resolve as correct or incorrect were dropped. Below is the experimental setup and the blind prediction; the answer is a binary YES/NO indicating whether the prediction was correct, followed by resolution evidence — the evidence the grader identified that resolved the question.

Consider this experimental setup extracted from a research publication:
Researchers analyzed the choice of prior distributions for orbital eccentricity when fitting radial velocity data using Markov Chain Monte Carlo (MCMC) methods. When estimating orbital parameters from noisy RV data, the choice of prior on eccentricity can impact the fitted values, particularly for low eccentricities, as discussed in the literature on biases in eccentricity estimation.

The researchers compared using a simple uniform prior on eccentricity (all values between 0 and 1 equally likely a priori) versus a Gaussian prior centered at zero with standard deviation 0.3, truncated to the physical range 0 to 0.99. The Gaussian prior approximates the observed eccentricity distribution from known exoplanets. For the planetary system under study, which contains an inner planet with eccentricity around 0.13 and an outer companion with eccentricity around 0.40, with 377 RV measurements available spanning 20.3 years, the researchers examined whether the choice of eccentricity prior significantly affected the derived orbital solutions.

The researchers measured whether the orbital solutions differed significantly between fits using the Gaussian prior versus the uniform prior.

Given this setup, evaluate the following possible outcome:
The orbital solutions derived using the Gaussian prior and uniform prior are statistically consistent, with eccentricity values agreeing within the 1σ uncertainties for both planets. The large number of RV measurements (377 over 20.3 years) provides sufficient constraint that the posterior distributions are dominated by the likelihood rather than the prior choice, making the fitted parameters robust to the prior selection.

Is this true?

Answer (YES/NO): YES